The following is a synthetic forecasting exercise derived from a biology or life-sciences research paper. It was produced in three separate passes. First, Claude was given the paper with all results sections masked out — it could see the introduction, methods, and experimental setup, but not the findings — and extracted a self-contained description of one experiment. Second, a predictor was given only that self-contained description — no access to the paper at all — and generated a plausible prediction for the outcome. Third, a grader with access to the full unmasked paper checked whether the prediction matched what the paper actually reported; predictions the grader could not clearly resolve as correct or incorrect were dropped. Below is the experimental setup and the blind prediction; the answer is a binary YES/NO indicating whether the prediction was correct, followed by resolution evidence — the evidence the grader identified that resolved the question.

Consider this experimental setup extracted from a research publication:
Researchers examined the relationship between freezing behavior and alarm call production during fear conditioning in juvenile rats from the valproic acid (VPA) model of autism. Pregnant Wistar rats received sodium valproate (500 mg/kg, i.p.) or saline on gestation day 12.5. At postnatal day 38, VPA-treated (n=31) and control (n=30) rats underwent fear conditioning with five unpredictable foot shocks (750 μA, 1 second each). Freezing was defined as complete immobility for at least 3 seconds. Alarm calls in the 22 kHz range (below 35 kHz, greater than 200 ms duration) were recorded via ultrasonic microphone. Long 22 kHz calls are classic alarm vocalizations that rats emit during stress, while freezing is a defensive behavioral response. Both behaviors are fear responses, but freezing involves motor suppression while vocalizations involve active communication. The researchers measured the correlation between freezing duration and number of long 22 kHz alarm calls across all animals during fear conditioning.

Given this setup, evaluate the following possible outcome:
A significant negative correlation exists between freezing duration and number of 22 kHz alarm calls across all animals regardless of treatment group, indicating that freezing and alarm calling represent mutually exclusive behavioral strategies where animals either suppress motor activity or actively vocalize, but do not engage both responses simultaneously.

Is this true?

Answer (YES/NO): NO